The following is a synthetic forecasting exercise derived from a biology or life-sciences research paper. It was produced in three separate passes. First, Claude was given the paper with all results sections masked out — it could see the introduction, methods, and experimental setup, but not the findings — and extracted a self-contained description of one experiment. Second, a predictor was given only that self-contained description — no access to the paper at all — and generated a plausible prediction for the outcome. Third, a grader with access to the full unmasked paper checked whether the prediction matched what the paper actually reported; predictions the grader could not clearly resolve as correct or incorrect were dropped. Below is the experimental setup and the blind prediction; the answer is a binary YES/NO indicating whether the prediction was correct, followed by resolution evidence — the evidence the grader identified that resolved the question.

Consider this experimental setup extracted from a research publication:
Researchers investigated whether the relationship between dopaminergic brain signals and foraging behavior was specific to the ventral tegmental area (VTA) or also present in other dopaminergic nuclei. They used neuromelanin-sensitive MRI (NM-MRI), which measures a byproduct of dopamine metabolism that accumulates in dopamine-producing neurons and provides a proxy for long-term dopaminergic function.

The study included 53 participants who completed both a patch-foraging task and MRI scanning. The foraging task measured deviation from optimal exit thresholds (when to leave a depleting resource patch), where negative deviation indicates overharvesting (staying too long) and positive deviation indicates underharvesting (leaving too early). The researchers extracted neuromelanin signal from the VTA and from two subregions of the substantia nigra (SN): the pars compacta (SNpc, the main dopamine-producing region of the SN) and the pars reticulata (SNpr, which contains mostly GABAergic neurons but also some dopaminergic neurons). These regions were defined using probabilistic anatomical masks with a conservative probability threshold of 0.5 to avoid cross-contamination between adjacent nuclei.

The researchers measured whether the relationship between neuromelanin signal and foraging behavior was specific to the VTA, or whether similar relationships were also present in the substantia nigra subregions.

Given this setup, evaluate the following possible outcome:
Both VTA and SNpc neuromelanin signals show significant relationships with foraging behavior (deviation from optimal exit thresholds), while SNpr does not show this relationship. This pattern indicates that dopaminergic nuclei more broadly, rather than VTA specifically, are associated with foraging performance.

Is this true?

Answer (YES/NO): NO